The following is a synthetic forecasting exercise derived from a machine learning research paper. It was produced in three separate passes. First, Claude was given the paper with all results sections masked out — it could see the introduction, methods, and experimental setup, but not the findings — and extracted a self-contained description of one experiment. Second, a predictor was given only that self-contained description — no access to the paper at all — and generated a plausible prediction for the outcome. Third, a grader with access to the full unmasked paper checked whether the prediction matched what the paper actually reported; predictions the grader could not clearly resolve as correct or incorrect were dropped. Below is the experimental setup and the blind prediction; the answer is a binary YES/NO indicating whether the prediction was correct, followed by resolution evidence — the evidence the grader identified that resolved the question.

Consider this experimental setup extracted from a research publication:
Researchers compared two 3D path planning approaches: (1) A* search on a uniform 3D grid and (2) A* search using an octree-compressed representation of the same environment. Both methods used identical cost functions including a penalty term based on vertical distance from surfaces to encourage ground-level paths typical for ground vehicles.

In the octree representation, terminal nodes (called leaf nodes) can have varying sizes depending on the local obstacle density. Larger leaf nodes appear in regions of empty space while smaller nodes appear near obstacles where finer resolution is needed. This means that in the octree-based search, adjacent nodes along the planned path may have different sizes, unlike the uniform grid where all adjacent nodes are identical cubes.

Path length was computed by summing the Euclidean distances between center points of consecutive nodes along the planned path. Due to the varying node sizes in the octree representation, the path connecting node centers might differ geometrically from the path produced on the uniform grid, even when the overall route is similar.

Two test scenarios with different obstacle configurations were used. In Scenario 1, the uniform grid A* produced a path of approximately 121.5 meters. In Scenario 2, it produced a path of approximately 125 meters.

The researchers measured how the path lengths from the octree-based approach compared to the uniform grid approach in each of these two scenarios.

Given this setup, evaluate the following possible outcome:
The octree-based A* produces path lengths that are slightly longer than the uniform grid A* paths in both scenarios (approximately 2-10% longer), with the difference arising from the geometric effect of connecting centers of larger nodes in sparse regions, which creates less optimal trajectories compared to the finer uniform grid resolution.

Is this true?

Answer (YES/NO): NO